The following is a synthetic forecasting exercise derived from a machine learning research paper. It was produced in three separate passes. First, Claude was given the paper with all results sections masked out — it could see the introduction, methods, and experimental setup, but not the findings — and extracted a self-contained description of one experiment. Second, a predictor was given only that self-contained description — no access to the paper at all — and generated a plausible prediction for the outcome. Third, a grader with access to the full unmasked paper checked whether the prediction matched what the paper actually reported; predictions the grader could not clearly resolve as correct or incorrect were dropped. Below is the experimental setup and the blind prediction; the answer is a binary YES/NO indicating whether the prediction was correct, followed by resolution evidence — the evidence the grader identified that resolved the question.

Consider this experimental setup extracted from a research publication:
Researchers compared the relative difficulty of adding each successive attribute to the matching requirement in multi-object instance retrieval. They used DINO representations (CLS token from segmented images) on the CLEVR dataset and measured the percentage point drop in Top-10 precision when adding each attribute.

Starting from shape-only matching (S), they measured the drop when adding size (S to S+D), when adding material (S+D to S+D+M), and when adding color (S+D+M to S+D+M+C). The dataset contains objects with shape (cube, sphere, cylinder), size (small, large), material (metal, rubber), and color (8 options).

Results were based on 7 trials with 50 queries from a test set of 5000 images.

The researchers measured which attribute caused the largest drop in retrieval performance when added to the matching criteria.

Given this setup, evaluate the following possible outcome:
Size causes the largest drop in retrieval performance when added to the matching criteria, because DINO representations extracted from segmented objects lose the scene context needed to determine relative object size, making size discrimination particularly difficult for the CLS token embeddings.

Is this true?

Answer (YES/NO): NO